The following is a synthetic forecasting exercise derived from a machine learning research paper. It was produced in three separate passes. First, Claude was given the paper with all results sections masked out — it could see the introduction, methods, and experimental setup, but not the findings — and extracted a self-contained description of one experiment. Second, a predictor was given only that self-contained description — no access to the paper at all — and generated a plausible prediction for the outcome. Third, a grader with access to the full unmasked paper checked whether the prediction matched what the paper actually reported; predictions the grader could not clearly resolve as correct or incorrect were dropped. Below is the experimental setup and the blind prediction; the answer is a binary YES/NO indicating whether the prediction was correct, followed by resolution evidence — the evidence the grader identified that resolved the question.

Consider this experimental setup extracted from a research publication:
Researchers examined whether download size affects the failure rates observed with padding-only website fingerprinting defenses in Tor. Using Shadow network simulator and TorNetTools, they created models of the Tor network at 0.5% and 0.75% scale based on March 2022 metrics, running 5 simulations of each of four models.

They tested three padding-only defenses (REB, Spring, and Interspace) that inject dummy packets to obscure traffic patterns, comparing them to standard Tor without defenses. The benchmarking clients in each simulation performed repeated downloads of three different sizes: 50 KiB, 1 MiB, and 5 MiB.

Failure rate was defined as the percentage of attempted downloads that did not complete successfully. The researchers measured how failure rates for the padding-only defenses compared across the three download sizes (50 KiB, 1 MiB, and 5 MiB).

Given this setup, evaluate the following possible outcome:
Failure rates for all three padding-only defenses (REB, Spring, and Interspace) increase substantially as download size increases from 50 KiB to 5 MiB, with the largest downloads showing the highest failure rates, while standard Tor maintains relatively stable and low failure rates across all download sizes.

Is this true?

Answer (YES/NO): NO